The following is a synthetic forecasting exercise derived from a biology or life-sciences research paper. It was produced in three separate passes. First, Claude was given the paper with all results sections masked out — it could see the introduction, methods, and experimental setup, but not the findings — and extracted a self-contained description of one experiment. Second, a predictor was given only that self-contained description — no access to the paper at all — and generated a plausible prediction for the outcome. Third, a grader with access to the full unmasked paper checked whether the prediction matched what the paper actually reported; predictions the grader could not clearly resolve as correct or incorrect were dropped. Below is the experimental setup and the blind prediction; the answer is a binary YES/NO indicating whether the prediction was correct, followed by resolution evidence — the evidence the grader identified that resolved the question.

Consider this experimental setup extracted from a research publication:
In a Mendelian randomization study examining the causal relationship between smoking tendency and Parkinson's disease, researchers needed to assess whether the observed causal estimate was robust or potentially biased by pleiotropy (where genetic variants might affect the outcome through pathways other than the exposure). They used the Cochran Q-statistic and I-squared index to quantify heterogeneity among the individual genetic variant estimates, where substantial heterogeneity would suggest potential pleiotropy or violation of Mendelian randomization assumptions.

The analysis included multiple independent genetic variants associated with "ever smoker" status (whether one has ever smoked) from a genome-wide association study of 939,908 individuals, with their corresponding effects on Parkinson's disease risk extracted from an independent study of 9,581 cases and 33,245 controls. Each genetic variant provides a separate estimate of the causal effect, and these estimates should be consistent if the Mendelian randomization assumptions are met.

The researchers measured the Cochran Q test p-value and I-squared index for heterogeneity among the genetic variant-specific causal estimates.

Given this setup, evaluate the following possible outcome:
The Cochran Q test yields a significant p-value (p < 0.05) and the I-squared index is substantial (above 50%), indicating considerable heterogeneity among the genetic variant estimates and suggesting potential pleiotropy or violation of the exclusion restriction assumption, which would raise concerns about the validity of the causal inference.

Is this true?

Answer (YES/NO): NO